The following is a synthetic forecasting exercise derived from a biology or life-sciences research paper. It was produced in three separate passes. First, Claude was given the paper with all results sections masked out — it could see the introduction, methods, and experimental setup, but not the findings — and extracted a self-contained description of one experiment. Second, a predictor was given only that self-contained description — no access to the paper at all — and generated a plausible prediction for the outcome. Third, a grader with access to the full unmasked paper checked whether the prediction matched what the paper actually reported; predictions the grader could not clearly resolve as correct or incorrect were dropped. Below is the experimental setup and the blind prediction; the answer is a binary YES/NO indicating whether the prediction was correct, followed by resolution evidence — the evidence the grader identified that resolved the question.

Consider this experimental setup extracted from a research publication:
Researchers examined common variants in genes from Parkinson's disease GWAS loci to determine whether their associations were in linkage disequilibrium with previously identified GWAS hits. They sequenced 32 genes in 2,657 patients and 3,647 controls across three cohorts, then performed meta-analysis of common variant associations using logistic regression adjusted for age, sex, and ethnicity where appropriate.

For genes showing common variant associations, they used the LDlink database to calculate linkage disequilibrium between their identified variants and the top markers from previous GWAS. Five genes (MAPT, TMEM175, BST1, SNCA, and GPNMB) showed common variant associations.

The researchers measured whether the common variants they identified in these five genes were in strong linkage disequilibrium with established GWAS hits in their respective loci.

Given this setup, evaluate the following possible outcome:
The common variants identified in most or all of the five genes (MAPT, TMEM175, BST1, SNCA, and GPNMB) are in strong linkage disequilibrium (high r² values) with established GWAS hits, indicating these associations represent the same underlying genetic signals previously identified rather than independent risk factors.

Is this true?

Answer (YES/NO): YES